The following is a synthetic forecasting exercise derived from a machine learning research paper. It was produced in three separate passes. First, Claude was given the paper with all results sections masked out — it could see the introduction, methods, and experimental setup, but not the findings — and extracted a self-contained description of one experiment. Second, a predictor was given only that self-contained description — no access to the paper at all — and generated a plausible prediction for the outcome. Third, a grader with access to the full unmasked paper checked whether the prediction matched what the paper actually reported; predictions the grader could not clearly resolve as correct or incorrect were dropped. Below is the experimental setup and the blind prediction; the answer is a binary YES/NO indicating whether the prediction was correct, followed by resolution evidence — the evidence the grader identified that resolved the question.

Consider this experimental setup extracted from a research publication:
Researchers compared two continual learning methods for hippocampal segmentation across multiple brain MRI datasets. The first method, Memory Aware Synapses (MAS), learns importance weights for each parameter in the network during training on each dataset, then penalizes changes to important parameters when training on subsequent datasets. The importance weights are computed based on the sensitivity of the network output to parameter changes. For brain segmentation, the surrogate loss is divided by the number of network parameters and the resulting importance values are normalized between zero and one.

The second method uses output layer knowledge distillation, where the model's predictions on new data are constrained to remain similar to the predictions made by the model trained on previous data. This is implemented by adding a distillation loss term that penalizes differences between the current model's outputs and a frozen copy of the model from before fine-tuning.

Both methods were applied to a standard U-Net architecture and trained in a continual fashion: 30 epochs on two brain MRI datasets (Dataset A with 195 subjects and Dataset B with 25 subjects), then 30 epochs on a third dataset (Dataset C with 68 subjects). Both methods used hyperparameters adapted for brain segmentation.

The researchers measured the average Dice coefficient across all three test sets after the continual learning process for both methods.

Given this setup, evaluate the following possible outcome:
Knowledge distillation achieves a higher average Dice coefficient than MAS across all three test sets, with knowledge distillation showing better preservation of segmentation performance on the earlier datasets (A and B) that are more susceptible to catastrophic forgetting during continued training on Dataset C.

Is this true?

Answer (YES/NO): NO